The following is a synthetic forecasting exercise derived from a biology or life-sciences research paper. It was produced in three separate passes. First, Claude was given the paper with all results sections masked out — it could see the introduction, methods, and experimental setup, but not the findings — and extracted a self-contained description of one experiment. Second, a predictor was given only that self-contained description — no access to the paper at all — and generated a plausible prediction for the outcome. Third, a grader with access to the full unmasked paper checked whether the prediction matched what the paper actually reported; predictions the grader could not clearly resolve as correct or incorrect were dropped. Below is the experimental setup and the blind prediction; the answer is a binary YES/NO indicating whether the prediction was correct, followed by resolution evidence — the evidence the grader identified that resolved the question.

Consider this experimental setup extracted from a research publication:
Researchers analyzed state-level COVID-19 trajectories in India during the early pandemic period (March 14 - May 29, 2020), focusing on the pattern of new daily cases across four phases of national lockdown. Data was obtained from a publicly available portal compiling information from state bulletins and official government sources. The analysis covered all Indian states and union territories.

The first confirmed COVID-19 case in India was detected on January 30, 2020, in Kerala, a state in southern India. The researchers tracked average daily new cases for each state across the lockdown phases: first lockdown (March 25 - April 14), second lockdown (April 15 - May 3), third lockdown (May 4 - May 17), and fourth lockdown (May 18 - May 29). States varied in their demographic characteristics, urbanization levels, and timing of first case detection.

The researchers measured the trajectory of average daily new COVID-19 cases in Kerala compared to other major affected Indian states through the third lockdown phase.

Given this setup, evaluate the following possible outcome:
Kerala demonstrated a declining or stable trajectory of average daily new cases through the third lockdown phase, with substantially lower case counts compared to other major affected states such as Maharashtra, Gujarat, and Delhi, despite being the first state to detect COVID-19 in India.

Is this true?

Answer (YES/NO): YES